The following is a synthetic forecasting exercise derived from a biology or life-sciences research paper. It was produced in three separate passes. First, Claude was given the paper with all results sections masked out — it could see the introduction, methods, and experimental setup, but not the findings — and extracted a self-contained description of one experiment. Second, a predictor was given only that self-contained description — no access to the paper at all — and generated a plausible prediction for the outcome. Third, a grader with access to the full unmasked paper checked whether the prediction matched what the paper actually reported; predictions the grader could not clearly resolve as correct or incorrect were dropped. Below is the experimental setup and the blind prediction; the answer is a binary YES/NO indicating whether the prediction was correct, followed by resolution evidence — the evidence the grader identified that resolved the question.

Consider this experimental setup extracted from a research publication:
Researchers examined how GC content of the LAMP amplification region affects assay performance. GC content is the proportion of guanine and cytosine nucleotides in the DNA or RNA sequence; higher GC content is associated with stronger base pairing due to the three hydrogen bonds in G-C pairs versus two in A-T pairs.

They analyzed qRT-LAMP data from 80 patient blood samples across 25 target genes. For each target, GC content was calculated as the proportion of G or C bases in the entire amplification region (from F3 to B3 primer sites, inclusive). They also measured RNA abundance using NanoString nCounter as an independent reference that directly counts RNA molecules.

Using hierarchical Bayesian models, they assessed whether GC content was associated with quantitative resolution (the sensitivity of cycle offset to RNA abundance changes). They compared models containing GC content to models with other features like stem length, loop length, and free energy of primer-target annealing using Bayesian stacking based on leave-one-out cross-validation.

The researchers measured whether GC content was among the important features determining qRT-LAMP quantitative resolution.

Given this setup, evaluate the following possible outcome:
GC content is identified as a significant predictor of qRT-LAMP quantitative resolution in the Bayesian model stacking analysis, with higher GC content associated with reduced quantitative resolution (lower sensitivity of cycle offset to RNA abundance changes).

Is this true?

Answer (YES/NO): NO